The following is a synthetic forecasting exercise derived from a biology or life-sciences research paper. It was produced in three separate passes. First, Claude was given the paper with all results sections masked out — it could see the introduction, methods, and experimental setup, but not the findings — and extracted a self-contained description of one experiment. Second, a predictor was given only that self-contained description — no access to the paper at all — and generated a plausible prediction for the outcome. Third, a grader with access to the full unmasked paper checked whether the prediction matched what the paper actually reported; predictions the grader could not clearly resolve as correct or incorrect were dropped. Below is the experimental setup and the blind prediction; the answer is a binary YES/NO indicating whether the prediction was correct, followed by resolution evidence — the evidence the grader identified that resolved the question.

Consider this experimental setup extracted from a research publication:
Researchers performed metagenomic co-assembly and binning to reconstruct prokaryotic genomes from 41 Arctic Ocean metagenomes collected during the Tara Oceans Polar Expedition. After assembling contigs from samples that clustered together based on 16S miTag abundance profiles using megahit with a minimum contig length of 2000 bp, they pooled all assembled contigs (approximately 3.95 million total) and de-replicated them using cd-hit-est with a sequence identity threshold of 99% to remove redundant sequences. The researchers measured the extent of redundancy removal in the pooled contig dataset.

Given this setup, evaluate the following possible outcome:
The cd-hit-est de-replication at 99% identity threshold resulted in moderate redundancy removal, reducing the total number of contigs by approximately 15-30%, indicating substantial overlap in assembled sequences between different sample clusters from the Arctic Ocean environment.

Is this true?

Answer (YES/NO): NO